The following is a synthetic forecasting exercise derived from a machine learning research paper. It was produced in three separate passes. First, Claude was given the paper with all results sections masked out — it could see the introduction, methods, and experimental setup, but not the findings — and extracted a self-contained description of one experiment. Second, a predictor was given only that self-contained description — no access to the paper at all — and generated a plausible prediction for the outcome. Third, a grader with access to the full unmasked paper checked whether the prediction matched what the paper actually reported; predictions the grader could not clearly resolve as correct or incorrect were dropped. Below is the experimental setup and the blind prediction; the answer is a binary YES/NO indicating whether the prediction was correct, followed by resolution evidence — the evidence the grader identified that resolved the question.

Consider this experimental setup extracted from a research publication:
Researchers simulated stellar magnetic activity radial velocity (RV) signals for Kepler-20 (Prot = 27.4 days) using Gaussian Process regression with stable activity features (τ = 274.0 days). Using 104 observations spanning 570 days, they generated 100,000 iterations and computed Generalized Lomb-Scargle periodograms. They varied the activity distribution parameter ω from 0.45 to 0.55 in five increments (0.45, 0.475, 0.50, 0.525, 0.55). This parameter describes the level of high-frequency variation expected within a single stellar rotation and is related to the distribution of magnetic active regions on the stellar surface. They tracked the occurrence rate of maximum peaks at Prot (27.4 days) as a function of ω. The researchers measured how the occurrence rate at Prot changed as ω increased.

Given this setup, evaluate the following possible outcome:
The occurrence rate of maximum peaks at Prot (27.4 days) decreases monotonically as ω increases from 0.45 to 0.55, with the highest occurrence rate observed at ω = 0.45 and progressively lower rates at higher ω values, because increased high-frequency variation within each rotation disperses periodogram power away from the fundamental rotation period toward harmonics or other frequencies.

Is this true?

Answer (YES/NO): NO